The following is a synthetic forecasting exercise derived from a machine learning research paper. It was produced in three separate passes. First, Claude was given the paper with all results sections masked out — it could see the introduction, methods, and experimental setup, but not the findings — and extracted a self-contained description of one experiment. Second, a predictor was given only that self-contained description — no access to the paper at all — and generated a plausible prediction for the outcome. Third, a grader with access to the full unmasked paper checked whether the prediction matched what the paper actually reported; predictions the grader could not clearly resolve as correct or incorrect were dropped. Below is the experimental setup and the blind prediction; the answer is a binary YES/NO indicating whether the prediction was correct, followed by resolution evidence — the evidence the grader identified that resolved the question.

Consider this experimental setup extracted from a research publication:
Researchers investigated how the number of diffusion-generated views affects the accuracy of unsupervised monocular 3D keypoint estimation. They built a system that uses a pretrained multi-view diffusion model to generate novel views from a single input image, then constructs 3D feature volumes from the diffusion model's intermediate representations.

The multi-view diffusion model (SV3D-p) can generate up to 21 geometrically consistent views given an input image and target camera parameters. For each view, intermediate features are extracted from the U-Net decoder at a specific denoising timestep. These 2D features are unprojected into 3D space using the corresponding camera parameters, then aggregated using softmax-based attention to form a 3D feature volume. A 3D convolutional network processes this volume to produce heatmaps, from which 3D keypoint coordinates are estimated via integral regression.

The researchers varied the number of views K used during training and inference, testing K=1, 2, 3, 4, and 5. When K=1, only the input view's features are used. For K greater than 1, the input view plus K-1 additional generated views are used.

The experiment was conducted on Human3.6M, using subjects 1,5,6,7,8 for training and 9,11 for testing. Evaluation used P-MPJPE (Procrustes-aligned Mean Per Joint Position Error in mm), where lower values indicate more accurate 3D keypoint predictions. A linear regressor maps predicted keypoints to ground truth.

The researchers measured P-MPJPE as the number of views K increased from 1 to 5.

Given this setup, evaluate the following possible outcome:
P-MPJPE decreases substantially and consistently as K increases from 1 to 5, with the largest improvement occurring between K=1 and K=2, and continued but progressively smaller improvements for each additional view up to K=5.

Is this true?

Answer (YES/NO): NO